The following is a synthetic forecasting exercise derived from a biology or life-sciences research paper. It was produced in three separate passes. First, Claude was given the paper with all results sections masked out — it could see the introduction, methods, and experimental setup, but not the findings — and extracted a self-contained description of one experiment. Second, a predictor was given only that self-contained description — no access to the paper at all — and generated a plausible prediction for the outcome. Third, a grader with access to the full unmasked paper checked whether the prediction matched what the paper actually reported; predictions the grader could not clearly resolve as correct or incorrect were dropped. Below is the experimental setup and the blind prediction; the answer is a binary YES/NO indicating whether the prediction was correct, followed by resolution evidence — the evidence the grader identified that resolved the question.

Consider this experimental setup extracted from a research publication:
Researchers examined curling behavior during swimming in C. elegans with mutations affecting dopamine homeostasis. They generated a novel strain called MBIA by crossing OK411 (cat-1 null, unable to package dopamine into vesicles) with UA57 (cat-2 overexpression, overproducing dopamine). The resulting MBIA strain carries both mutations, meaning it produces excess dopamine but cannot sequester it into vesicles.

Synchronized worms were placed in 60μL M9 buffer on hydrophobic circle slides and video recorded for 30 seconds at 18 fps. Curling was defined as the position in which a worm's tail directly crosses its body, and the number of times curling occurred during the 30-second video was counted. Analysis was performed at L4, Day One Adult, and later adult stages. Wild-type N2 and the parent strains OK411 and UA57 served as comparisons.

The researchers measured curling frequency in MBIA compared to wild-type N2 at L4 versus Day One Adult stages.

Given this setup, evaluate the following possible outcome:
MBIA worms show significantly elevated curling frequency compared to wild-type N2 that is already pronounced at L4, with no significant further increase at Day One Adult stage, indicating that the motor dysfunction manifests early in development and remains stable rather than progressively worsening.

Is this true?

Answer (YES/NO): NO